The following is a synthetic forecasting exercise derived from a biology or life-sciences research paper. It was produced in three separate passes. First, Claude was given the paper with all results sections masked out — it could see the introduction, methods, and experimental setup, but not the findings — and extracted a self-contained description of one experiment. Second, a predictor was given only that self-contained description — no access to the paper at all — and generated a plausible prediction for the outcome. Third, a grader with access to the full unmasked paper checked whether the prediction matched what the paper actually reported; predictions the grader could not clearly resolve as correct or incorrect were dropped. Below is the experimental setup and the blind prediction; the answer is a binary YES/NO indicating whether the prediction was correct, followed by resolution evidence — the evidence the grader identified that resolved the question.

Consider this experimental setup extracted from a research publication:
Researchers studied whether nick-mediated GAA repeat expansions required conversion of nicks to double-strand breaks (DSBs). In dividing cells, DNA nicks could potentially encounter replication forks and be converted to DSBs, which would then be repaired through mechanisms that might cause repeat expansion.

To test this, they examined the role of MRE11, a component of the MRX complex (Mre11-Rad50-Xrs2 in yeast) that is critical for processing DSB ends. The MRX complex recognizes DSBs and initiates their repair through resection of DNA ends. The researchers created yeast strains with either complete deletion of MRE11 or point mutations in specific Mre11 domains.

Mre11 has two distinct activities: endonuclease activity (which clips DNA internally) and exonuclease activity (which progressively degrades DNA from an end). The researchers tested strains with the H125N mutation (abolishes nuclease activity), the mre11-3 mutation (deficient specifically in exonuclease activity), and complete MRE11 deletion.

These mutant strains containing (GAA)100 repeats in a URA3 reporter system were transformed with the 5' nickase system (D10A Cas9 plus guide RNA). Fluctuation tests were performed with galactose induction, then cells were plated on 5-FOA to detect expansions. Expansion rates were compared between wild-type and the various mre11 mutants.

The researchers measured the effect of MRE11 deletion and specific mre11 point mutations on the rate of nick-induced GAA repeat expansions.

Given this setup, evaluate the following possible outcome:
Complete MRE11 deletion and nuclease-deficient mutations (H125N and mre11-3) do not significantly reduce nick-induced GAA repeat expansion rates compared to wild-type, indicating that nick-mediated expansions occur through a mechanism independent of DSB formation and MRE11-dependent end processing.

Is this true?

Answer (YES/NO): YES